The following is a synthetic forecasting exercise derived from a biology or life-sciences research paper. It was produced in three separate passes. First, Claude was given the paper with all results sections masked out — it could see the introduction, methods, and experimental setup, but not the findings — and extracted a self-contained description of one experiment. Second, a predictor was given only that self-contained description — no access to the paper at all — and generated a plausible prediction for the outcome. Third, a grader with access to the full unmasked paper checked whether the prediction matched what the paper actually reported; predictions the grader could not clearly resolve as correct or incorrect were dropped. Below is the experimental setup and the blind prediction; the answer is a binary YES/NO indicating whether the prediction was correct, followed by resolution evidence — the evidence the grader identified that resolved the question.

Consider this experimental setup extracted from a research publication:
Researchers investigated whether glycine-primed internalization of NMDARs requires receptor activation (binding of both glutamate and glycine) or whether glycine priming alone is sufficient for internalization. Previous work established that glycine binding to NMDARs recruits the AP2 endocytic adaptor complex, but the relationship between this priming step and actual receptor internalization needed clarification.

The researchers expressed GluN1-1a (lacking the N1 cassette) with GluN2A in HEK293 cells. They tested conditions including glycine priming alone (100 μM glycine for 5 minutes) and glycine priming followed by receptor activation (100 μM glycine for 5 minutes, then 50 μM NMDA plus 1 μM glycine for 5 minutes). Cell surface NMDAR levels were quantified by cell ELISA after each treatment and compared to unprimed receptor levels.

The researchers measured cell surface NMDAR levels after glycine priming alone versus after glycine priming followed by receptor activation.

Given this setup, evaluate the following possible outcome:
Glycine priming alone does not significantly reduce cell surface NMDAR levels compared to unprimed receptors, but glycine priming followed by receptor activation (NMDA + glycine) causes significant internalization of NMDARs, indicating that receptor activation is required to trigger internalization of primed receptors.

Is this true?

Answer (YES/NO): YES